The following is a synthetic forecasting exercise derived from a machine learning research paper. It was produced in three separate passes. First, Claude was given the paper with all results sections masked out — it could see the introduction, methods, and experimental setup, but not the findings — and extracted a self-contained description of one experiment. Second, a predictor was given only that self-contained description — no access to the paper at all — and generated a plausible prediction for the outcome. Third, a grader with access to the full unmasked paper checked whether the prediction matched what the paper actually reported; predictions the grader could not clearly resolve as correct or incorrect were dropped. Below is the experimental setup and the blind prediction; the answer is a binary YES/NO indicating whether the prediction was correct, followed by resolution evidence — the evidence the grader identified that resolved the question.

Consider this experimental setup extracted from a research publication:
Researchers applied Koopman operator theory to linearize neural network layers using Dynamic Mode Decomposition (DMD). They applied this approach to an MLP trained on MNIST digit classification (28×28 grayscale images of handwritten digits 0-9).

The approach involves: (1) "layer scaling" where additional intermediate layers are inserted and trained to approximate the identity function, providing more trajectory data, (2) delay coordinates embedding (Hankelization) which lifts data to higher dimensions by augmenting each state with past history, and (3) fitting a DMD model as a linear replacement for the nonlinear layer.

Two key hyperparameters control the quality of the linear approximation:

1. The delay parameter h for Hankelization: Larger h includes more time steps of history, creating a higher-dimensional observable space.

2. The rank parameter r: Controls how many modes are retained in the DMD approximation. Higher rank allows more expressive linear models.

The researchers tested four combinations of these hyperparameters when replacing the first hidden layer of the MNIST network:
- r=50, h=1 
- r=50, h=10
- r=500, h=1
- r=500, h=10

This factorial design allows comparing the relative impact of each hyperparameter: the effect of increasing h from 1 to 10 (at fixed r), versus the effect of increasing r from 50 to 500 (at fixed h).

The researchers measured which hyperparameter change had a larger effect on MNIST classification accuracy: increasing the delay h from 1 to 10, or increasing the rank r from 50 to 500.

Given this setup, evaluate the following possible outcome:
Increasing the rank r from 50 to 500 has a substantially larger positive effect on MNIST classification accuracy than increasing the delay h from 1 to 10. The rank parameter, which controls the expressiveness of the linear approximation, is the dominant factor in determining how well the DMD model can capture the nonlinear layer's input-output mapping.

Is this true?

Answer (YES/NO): NO